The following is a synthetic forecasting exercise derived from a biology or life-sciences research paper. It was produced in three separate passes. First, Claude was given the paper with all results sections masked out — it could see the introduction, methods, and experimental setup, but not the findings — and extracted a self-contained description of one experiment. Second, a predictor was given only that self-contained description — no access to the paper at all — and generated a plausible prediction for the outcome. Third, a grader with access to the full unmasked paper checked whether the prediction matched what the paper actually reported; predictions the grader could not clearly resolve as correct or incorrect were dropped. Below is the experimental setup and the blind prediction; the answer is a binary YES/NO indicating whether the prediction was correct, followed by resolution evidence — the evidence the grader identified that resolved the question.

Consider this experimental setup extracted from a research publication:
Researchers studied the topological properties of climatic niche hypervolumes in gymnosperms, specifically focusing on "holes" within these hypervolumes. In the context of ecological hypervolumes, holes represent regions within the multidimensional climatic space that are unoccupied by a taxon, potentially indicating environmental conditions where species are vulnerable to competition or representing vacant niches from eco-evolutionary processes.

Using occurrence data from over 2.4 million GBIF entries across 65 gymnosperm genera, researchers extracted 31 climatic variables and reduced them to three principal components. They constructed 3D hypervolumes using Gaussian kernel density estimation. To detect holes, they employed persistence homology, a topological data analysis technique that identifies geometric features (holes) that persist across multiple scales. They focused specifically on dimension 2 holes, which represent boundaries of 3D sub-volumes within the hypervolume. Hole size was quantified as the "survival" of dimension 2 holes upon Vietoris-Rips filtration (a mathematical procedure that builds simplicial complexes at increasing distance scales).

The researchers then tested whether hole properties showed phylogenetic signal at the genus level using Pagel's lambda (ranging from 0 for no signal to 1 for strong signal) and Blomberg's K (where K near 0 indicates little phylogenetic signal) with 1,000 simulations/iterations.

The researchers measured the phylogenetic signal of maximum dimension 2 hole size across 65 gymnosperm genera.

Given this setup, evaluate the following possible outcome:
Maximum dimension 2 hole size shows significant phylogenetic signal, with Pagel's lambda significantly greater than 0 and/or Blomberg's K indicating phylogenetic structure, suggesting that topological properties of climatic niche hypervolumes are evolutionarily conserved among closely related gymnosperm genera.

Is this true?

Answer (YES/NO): NO